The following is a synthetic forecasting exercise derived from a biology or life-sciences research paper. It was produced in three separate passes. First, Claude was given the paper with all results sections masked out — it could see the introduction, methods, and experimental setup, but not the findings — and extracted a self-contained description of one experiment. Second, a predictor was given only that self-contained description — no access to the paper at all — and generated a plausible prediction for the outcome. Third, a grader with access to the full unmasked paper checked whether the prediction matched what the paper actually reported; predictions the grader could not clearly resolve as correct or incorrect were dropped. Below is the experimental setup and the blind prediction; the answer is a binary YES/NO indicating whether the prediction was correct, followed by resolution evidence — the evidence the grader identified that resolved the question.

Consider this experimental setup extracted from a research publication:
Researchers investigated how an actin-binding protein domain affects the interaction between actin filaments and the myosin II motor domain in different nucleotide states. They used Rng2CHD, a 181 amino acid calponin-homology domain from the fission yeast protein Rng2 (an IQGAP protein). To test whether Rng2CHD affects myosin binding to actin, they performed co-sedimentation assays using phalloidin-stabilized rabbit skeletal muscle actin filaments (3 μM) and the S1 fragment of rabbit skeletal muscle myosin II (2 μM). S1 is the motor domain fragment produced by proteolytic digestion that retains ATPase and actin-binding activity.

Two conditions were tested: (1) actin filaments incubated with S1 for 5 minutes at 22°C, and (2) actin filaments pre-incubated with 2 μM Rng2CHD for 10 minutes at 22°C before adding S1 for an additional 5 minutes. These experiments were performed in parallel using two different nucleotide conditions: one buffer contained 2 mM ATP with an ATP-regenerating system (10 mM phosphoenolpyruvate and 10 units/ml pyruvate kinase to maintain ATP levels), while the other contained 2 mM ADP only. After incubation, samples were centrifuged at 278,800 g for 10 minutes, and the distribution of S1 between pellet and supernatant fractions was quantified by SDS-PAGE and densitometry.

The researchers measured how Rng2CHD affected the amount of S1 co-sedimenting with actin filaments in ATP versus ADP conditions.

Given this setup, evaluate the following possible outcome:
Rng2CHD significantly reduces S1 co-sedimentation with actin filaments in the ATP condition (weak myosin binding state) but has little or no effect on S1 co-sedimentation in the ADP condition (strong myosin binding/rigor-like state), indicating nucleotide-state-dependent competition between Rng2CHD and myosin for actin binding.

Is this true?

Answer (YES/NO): NO